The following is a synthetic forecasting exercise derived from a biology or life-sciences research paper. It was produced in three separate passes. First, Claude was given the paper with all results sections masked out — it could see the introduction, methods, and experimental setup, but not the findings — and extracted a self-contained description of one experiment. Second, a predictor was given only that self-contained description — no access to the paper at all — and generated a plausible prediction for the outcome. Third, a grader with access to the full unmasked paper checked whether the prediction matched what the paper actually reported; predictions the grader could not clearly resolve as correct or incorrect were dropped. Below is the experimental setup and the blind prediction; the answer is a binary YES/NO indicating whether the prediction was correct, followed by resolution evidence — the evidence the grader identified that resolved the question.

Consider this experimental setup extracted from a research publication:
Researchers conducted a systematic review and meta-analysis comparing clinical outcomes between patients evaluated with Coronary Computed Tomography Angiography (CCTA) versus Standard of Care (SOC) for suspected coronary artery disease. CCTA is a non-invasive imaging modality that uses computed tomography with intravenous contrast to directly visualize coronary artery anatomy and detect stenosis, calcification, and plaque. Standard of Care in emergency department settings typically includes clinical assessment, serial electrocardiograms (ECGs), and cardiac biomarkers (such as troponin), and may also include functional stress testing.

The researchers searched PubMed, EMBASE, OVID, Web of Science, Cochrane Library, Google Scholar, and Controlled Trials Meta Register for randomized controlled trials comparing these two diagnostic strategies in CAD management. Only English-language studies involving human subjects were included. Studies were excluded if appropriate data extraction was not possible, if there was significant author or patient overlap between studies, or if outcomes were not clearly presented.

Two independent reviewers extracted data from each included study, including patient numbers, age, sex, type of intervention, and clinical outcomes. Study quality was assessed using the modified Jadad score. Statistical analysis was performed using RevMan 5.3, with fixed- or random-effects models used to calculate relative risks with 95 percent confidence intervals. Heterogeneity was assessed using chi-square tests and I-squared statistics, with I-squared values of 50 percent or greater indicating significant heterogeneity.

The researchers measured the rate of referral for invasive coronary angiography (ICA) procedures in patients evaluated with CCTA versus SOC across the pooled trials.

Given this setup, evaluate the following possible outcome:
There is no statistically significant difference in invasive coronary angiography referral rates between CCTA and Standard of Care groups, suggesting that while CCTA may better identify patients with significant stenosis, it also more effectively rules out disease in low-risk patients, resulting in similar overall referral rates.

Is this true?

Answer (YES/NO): NO